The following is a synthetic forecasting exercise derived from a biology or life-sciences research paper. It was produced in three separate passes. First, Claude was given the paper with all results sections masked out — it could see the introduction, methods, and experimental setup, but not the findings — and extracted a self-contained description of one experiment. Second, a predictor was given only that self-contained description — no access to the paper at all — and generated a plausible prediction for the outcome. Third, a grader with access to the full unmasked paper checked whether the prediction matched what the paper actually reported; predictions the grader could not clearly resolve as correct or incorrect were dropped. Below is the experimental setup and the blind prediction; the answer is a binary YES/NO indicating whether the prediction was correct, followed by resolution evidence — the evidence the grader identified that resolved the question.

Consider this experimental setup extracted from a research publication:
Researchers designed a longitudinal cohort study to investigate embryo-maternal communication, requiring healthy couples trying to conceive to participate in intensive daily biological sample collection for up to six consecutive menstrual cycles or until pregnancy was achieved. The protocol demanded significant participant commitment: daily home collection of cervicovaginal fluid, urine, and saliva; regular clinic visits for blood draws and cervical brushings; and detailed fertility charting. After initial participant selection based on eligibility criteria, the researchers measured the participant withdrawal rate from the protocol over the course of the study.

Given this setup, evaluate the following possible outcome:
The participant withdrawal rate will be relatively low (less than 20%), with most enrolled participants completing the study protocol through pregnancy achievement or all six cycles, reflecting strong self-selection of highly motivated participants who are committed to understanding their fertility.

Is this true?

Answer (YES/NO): NO